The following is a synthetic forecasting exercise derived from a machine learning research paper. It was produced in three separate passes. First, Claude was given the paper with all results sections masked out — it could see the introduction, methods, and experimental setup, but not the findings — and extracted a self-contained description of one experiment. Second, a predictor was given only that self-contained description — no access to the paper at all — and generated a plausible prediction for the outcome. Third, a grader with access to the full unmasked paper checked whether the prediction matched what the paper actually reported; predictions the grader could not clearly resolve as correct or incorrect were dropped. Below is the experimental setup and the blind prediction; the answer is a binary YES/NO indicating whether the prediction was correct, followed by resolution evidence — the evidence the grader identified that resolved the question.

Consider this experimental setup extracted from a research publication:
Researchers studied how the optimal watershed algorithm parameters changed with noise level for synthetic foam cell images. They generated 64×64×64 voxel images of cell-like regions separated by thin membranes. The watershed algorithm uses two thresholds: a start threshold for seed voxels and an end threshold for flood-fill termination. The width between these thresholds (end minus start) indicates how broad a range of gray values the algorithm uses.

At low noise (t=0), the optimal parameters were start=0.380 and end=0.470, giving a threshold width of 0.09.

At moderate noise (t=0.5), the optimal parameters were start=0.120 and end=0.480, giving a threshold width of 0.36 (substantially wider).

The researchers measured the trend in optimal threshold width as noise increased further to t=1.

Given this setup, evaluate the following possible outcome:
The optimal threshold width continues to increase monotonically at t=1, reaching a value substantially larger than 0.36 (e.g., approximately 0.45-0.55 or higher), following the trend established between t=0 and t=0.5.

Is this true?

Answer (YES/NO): NO